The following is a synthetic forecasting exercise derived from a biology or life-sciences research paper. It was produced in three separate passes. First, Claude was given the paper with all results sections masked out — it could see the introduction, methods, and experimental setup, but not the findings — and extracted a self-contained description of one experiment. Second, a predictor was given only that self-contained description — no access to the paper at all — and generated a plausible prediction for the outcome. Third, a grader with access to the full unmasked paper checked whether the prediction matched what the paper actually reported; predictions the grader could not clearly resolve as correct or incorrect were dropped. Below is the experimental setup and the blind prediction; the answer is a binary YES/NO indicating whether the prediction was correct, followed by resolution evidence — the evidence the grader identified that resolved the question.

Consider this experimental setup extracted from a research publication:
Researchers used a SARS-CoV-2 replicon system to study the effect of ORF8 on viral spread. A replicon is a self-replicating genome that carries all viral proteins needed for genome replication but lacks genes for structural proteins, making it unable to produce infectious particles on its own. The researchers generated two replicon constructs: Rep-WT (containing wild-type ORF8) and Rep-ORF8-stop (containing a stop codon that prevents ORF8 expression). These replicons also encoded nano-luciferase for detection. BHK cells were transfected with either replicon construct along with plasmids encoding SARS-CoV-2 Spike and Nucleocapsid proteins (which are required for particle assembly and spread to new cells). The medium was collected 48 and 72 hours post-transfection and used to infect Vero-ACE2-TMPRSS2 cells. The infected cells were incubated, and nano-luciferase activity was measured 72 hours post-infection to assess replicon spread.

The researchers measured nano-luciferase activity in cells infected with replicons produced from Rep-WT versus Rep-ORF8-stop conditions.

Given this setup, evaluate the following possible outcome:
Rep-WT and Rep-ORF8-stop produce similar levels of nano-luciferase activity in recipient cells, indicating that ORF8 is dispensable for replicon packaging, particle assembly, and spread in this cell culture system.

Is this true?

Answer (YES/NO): NO